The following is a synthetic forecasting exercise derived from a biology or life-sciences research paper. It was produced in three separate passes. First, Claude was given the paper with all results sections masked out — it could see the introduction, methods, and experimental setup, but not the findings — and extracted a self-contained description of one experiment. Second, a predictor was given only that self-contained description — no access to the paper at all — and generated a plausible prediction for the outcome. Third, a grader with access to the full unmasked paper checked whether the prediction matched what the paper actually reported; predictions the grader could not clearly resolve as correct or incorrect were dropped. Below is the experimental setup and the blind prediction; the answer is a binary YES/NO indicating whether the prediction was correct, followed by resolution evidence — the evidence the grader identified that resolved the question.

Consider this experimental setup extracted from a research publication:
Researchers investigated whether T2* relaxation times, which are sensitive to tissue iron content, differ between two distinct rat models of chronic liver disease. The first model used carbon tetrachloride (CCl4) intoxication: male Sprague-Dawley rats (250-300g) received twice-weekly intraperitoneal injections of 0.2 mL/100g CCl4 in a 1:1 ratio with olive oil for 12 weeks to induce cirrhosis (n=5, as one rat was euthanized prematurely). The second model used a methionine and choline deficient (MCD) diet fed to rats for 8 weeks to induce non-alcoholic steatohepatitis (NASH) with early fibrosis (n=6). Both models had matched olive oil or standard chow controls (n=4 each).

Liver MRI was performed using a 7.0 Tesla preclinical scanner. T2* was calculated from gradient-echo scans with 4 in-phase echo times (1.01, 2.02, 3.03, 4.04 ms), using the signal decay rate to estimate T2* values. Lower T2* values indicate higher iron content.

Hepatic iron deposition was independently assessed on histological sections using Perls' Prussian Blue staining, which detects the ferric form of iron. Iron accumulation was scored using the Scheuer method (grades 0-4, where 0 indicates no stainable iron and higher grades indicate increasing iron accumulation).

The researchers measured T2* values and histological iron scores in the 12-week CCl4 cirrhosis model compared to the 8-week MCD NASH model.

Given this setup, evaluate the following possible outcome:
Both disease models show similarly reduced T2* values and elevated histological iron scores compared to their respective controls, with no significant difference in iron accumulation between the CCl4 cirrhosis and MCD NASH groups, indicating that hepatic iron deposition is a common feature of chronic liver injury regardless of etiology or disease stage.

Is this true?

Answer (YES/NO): NO